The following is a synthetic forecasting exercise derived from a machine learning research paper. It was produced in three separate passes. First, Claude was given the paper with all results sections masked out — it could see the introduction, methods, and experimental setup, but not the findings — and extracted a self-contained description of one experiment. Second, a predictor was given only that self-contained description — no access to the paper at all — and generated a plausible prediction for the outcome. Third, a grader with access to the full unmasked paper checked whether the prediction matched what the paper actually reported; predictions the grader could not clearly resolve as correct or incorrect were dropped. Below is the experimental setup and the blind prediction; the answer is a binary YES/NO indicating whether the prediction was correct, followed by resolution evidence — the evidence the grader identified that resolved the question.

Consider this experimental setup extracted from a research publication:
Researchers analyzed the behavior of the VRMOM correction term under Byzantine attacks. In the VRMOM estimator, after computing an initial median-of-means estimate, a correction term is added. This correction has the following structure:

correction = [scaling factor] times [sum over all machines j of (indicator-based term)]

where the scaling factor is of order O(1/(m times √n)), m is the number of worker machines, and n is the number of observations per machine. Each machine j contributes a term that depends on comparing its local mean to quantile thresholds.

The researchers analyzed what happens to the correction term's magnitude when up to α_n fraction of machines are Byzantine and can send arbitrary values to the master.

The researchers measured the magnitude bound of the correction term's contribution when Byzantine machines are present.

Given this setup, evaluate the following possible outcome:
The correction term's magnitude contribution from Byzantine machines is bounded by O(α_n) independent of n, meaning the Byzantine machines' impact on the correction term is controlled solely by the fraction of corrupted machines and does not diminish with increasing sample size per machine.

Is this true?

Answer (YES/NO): NO